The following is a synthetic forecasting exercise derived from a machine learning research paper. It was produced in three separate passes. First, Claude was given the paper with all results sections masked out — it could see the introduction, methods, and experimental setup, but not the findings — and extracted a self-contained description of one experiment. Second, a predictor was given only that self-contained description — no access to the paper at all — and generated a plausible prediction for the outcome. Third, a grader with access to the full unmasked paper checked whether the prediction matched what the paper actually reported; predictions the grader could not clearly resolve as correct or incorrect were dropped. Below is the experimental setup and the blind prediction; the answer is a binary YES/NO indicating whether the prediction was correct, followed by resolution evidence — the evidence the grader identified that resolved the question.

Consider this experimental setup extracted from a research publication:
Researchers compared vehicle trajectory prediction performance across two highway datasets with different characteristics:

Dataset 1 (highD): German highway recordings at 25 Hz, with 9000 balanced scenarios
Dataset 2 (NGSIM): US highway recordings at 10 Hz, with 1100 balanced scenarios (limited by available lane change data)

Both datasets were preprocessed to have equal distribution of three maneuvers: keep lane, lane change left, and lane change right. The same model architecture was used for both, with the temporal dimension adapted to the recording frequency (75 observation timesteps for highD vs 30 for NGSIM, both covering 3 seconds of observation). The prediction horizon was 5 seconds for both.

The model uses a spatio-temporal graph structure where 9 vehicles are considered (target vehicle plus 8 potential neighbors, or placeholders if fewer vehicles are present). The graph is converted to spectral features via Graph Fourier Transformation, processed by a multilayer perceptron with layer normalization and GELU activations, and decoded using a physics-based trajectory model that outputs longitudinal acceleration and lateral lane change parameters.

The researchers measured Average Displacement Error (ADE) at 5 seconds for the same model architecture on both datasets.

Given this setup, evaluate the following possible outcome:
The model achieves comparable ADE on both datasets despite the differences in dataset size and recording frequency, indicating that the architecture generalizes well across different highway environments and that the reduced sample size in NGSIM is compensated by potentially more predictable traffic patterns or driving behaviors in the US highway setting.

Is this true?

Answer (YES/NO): NO